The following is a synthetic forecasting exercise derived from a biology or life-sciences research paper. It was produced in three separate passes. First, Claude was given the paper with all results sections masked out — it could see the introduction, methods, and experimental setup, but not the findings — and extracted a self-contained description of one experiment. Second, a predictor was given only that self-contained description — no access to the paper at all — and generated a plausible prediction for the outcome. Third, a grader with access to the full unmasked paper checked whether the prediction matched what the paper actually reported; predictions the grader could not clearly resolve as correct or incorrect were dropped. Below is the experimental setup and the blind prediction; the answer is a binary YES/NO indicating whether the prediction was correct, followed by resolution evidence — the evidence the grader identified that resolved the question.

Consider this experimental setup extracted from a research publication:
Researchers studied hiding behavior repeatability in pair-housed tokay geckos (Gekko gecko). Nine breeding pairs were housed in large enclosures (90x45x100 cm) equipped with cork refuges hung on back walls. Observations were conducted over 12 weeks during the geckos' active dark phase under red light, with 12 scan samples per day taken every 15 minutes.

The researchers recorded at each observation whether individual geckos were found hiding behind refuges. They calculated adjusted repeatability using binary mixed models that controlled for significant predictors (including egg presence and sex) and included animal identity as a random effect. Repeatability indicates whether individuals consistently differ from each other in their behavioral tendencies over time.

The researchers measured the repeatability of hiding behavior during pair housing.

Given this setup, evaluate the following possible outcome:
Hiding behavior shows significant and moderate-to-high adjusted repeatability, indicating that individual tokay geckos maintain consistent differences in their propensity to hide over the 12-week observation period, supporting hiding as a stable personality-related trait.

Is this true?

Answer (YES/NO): NO